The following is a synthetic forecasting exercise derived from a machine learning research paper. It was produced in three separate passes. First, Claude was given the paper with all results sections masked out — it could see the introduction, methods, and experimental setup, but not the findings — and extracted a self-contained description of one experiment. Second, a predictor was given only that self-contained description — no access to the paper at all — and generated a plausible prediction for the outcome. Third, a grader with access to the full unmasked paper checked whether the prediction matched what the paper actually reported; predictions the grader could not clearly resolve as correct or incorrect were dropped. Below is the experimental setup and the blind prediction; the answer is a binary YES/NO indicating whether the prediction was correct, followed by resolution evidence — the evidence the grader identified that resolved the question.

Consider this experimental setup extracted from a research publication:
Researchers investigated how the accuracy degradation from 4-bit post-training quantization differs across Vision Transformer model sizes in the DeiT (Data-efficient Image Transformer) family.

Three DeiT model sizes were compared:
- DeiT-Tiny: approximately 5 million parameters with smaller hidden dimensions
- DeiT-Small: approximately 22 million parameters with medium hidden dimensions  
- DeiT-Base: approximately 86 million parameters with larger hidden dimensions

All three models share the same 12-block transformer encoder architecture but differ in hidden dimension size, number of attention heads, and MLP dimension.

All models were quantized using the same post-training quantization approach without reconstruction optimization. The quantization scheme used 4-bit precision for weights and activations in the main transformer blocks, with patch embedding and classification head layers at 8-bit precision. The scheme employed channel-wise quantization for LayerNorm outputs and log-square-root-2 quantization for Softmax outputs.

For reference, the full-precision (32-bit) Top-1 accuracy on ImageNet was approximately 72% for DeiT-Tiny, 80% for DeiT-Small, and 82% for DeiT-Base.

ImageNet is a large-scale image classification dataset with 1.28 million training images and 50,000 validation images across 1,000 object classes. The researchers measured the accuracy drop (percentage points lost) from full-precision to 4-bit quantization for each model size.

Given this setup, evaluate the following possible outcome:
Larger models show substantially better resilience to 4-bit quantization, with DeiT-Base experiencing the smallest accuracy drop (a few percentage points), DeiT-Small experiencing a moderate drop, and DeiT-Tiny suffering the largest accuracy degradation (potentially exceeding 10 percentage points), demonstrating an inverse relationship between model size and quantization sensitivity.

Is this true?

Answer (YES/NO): YES